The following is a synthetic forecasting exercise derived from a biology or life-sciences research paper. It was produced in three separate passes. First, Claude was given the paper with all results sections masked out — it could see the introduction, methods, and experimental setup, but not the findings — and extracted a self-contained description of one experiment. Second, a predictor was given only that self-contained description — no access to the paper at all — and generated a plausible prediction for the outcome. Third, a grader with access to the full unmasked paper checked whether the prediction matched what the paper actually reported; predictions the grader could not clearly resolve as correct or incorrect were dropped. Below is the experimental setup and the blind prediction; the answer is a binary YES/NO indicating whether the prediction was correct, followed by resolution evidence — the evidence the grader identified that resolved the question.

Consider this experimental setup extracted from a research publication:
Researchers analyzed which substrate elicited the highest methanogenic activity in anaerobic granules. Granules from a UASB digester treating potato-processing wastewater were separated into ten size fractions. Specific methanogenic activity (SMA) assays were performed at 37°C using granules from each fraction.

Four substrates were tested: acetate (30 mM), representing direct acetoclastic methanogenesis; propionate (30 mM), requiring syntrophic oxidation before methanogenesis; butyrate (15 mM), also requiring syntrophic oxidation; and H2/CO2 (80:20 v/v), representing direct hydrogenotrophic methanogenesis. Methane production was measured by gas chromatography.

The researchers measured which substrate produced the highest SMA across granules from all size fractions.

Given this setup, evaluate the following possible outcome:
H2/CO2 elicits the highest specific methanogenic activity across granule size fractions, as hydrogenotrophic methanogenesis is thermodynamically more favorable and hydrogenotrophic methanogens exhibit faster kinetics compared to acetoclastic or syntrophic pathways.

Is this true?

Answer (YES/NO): YES